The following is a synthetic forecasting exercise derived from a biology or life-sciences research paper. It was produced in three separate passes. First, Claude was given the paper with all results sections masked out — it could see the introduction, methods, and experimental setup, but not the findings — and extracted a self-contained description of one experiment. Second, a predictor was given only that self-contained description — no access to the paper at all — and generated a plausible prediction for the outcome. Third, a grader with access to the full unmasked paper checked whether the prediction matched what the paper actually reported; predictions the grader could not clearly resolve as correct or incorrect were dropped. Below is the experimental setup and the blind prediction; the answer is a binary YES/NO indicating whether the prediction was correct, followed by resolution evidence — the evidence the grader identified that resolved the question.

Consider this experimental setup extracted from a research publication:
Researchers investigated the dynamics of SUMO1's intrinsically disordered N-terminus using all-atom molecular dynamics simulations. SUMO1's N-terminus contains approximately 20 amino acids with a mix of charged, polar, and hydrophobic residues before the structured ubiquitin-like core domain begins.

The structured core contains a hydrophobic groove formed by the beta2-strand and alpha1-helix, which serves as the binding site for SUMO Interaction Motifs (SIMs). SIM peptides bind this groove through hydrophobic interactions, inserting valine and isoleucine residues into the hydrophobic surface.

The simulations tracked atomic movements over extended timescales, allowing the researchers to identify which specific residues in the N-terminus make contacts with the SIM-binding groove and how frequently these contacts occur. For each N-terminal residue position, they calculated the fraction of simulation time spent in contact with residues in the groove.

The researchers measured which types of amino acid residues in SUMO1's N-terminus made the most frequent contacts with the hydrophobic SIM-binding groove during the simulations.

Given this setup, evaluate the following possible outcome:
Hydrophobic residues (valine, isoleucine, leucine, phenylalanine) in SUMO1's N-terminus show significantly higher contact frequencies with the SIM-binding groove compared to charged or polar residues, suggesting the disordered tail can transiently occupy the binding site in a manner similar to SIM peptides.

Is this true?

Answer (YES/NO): NO